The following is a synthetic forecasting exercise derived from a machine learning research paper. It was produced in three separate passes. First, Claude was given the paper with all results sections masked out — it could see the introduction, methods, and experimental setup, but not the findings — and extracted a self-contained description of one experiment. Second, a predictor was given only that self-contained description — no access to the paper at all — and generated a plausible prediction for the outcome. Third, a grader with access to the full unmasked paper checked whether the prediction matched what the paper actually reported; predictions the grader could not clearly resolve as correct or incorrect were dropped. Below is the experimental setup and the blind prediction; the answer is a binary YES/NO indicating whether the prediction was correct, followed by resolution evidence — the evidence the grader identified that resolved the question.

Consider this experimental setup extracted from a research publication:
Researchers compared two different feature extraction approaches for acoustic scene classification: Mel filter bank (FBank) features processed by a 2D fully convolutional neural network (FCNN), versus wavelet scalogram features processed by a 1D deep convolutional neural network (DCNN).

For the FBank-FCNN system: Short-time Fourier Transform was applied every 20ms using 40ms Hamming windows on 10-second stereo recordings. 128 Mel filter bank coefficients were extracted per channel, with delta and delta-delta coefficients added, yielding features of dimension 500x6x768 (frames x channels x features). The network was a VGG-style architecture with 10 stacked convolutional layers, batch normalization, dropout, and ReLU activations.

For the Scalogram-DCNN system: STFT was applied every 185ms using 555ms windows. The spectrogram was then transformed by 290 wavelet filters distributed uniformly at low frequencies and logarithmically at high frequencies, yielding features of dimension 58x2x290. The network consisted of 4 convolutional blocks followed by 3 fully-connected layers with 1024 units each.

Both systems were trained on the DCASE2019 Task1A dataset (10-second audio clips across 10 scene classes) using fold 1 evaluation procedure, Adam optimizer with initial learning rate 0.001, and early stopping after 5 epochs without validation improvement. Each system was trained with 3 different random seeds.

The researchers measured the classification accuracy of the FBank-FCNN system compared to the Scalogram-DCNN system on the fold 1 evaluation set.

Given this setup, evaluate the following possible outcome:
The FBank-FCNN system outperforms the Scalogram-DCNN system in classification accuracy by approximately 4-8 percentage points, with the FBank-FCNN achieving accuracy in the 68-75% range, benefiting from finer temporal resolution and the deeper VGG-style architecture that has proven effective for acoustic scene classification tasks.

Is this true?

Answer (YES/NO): NO